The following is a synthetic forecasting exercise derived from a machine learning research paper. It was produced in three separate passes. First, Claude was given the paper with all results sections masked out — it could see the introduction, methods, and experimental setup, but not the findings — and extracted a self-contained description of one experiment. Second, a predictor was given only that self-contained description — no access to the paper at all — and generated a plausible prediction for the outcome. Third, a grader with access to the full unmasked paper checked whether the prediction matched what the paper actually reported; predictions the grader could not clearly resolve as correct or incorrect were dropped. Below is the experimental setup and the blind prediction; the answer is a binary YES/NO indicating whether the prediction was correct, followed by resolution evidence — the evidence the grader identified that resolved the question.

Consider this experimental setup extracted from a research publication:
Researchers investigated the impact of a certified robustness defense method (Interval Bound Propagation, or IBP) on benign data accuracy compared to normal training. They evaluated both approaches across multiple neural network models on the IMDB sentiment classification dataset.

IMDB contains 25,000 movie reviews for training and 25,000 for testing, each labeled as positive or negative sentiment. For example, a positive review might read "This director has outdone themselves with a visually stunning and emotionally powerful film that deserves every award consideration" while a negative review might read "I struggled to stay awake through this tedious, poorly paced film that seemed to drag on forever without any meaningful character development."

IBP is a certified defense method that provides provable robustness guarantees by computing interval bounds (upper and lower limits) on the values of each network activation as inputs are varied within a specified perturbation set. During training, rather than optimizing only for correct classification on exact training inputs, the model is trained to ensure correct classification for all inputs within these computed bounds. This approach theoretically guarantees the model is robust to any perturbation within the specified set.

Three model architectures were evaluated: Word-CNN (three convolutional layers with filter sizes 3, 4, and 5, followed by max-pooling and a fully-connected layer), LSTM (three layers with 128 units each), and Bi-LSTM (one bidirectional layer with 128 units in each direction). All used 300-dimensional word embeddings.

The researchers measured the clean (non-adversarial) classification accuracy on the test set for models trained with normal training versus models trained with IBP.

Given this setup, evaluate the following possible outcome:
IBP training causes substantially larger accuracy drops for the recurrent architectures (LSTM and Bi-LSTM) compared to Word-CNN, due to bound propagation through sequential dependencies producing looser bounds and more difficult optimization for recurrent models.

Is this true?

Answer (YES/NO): NO